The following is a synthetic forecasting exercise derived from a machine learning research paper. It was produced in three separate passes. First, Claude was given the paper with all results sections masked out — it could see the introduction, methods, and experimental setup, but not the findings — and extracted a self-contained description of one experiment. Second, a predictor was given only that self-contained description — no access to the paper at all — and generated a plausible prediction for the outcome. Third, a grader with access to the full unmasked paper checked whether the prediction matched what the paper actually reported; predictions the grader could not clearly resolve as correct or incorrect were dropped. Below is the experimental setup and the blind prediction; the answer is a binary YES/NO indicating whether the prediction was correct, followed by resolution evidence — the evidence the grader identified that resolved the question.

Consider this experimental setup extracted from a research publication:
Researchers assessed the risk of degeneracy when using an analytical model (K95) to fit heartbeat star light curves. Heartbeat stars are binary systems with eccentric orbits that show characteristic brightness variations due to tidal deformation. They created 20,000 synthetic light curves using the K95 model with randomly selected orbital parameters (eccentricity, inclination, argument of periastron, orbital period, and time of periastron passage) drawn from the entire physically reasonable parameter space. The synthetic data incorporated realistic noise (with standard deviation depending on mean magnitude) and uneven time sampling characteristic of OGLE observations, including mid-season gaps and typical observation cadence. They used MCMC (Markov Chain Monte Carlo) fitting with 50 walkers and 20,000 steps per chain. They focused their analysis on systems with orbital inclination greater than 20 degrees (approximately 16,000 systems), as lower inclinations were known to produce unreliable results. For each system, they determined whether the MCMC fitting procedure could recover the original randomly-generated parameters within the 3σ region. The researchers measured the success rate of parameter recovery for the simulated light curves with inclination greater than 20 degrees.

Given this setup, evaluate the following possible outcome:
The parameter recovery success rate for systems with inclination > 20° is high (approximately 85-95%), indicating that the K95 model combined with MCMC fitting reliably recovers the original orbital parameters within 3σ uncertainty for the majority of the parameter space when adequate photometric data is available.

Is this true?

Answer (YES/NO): YES